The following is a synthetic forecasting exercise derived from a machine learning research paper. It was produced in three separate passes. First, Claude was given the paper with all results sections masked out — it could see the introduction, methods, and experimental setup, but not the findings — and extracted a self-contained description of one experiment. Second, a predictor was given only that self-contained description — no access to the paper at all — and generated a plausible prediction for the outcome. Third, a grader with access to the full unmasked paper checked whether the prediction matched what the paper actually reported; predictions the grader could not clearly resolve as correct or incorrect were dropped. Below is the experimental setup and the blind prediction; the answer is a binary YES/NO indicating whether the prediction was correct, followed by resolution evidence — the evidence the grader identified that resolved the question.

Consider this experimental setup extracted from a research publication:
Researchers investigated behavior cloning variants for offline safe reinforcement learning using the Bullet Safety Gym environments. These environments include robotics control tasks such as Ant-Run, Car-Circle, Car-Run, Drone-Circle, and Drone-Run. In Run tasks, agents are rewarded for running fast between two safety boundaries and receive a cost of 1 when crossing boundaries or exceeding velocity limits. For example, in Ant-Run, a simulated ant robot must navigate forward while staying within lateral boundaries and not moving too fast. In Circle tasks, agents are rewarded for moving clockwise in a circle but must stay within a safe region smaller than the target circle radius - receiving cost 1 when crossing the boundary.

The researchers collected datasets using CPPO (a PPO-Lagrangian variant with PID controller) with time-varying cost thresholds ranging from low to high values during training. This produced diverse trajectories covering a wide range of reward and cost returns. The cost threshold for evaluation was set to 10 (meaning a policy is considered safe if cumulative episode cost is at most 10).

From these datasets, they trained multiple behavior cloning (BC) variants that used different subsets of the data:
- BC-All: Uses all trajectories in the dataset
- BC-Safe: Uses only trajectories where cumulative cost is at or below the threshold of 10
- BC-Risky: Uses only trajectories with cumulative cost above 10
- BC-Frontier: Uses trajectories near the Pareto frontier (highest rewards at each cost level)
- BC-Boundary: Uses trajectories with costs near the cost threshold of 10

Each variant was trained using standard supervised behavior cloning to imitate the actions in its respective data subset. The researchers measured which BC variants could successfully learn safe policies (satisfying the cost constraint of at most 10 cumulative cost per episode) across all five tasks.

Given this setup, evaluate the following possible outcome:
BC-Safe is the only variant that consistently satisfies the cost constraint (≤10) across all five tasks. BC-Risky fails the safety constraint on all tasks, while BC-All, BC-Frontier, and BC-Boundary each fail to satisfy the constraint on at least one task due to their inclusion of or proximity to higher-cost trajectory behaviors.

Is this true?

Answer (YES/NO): YES